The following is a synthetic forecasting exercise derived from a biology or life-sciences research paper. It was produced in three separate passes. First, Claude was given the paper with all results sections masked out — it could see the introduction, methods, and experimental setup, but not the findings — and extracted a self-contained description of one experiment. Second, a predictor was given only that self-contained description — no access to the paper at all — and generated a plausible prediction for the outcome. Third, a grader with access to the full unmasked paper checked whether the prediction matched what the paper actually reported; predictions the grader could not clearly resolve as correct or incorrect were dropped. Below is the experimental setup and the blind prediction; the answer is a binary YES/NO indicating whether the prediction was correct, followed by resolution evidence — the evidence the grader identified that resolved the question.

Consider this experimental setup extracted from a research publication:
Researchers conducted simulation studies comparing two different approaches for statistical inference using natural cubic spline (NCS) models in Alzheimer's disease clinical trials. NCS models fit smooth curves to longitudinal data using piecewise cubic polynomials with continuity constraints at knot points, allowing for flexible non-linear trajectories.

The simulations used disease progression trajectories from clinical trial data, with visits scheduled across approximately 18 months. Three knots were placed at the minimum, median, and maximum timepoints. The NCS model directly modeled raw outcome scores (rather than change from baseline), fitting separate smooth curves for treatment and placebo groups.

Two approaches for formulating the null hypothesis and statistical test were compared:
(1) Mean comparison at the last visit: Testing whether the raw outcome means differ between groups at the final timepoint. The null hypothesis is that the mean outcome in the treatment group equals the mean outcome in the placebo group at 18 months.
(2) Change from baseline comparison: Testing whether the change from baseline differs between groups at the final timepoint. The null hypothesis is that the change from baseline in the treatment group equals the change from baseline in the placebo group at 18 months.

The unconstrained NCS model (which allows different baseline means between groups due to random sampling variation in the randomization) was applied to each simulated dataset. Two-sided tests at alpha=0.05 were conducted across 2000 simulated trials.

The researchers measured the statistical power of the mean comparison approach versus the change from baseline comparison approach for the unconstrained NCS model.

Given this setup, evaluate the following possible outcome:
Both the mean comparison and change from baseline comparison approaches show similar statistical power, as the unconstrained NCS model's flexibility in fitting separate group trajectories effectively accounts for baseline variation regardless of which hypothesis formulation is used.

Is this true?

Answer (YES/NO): NO